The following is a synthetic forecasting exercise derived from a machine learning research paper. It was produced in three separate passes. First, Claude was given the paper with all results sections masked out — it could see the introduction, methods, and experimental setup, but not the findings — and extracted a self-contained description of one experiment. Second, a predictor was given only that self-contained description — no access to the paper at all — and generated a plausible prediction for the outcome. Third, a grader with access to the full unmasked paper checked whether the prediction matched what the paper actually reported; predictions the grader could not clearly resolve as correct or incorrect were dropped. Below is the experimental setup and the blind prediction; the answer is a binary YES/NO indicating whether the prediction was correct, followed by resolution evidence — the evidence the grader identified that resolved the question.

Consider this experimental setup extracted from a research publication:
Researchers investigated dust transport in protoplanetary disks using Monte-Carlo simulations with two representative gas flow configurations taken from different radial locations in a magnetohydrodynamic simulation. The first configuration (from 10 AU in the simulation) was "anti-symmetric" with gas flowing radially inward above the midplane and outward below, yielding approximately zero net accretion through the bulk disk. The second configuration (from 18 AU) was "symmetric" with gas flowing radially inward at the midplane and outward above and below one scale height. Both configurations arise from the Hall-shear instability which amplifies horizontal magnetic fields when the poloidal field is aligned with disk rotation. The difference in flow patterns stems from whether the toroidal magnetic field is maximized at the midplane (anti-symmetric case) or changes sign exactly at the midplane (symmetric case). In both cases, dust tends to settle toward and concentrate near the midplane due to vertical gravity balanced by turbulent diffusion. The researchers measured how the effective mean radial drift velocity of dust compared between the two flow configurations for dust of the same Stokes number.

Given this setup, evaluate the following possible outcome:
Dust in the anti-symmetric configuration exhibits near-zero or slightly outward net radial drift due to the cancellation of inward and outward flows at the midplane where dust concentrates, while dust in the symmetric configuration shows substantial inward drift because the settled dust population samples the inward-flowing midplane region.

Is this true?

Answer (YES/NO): NO